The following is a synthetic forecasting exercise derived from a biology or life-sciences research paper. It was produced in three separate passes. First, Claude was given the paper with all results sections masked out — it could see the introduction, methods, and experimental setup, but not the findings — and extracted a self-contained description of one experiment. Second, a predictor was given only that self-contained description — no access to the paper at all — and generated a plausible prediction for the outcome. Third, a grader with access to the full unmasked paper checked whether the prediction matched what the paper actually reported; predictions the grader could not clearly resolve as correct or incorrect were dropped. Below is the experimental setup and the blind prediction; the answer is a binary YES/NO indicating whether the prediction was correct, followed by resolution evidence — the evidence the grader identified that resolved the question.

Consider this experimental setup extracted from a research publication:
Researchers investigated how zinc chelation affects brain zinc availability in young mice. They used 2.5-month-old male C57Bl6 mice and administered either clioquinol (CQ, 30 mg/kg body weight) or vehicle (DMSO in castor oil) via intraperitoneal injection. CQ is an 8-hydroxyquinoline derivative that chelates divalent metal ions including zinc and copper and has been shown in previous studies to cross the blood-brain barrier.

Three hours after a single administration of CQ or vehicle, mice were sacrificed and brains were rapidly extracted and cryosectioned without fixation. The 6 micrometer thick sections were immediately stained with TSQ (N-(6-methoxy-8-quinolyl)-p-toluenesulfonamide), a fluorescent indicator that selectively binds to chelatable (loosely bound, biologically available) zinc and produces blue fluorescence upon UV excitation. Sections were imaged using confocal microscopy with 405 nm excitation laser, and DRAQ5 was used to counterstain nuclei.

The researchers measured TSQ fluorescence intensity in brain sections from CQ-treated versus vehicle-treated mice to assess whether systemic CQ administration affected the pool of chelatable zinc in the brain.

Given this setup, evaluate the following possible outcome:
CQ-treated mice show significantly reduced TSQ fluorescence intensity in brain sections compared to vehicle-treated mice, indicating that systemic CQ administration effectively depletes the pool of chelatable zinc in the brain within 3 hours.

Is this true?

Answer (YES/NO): YES